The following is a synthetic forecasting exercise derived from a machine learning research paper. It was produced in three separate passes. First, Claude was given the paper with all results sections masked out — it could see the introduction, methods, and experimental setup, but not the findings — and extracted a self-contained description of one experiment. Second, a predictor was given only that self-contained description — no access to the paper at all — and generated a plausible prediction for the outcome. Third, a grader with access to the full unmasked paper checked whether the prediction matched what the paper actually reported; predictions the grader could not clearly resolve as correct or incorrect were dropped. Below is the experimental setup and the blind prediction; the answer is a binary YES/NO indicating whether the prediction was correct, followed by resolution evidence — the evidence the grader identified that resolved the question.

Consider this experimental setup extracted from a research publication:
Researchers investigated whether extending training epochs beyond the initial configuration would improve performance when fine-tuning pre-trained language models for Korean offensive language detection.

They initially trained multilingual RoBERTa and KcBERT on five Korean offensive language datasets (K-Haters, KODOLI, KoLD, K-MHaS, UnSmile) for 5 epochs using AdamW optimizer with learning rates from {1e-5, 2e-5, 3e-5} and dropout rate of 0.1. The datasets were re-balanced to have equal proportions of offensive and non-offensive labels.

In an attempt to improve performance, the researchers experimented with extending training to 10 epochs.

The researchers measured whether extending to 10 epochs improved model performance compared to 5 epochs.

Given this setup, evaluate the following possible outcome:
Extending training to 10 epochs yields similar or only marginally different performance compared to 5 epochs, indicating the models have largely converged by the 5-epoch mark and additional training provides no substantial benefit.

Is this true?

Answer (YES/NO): NO